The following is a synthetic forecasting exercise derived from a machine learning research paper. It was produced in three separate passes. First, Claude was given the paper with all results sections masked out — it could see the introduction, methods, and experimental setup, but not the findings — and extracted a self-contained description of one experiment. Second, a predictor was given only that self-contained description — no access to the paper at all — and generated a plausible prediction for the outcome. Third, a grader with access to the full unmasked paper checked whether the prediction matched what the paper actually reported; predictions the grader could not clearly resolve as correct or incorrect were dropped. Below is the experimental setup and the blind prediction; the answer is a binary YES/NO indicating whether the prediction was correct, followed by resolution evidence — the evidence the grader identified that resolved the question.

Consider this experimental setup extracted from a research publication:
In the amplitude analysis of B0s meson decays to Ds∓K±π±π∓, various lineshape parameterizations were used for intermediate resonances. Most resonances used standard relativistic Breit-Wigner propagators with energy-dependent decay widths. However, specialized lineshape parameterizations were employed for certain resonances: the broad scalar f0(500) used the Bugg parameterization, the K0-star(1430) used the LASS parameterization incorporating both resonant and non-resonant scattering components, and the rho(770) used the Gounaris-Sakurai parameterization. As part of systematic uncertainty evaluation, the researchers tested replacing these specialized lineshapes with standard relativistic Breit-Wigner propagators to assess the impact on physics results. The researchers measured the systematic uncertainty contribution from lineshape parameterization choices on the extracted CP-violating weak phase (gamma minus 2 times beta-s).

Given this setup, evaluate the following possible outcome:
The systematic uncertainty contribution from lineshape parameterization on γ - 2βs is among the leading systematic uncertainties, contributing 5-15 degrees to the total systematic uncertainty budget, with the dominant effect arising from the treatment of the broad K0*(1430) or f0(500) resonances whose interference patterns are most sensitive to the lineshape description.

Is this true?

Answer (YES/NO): NO